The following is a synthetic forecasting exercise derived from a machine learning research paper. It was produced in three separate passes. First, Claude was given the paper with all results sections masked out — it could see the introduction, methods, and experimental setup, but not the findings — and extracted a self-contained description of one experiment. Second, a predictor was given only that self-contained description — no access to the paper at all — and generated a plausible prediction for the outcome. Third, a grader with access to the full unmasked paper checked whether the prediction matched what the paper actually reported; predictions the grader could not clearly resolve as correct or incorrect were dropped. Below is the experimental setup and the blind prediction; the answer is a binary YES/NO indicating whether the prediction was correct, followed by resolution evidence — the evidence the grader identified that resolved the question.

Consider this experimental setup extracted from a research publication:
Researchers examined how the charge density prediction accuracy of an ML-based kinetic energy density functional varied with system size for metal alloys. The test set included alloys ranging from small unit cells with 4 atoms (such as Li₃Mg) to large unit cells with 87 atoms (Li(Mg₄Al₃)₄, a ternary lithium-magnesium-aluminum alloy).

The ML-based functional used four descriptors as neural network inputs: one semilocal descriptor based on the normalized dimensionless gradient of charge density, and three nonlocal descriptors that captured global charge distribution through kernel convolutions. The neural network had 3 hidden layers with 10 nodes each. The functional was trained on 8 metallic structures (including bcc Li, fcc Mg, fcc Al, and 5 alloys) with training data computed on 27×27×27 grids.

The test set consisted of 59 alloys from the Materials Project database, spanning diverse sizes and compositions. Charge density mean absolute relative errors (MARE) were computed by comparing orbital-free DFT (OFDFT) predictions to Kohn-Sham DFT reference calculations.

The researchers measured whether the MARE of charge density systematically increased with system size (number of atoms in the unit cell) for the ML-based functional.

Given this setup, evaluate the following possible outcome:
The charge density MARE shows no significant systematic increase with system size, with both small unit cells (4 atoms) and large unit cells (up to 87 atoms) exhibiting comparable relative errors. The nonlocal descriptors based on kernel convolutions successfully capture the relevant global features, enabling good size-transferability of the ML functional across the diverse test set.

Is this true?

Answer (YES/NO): YES